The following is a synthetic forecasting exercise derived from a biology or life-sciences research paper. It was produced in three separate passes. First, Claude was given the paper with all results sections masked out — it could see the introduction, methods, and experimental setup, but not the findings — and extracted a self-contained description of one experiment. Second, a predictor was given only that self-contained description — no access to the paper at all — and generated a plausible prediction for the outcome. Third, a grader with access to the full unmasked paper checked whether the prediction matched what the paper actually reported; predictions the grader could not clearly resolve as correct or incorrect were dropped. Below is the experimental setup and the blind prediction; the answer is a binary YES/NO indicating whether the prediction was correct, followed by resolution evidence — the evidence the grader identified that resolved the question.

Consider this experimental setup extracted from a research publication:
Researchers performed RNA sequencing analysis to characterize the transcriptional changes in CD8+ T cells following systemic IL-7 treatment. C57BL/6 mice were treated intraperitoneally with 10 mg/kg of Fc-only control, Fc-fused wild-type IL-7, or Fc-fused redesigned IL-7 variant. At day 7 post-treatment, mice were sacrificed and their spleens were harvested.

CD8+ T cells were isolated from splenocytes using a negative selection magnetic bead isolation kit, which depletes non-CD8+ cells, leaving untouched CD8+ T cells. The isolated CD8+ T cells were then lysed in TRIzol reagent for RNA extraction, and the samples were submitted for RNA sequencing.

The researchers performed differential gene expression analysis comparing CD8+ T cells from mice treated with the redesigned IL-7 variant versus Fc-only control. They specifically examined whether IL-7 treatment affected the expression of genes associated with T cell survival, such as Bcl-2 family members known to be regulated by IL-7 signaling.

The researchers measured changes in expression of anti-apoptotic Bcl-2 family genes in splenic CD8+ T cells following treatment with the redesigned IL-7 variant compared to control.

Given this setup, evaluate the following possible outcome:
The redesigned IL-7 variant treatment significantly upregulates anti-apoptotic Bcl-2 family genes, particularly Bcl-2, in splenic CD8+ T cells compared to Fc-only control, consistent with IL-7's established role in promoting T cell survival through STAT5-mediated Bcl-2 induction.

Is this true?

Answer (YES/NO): YES